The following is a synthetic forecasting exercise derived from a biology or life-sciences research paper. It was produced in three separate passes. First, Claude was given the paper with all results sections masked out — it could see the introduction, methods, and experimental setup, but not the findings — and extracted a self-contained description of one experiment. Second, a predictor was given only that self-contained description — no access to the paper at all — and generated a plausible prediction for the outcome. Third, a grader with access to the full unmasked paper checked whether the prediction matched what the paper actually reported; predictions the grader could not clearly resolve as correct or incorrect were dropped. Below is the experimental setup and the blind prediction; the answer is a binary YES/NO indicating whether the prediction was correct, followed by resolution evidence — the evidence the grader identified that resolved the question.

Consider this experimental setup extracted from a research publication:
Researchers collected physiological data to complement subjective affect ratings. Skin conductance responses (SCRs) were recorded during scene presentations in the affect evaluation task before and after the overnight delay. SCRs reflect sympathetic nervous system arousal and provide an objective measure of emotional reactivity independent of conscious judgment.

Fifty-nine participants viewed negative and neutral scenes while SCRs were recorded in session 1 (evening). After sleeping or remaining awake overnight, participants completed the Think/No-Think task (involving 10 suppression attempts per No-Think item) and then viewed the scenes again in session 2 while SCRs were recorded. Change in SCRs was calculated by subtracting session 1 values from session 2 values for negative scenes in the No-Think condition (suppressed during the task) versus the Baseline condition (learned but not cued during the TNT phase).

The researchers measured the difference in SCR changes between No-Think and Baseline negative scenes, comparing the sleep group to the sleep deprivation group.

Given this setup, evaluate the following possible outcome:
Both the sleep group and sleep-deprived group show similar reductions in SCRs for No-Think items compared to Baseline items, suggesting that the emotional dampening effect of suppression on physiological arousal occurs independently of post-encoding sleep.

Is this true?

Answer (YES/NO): NO